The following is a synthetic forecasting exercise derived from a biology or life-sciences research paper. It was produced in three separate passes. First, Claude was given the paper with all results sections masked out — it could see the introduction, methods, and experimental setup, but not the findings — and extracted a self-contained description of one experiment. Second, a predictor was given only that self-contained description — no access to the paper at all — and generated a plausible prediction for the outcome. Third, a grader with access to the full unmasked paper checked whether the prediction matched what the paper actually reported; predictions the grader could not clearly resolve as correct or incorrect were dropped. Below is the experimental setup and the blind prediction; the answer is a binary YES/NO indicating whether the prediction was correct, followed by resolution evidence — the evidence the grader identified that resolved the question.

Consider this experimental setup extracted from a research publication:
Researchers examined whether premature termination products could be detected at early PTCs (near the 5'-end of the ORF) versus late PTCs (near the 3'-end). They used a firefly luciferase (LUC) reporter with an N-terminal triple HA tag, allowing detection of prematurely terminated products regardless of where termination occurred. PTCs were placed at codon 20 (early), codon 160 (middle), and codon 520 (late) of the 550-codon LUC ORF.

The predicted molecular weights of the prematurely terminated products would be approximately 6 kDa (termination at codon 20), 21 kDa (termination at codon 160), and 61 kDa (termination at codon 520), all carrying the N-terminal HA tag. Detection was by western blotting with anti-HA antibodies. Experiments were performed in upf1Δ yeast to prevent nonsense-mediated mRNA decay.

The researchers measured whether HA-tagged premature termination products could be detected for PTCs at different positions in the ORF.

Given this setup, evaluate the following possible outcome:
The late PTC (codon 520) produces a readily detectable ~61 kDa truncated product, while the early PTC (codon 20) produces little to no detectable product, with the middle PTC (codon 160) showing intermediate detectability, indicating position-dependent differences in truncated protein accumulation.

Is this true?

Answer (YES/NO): YES